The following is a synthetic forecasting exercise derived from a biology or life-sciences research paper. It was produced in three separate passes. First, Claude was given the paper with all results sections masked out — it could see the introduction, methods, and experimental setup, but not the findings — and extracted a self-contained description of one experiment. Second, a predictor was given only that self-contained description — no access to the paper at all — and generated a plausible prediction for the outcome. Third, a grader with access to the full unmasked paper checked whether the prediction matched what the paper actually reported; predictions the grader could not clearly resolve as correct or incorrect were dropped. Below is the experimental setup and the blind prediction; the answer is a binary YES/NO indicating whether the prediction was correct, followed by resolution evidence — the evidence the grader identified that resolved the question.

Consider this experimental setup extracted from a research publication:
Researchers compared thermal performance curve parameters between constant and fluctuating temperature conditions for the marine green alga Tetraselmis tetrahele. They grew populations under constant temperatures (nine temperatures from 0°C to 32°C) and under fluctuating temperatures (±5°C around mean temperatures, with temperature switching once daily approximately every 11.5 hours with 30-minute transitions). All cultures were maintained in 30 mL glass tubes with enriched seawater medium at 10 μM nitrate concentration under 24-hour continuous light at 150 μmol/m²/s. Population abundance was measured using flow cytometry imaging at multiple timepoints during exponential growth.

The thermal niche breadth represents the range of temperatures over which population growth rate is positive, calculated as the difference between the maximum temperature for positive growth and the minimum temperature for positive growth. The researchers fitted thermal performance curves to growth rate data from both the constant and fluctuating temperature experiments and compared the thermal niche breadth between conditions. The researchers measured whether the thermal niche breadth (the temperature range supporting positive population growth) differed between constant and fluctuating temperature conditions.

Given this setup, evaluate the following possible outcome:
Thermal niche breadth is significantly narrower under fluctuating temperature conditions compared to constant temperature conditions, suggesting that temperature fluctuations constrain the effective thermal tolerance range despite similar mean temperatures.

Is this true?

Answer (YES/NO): NO